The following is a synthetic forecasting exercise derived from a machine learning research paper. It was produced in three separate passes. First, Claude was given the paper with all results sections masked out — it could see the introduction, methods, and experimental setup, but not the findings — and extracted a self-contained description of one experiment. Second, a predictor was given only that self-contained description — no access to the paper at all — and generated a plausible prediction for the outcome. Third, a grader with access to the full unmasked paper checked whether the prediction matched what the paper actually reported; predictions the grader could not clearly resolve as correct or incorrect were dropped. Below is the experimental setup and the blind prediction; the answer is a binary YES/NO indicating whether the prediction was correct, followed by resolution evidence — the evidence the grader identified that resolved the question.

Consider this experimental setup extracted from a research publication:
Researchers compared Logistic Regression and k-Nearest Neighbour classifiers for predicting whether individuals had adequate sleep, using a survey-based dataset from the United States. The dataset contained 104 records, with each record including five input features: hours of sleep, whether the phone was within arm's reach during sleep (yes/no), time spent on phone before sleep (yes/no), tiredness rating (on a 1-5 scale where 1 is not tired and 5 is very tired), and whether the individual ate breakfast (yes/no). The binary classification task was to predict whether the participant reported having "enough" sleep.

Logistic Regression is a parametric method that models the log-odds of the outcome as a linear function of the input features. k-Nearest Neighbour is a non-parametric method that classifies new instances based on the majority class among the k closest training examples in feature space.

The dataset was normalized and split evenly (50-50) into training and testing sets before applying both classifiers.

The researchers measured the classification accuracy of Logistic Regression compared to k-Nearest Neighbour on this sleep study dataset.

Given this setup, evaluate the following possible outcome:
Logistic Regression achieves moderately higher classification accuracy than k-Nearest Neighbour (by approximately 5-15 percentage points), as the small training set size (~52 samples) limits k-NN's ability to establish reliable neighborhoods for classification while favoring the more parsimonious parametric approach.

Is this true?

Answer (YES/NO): NO